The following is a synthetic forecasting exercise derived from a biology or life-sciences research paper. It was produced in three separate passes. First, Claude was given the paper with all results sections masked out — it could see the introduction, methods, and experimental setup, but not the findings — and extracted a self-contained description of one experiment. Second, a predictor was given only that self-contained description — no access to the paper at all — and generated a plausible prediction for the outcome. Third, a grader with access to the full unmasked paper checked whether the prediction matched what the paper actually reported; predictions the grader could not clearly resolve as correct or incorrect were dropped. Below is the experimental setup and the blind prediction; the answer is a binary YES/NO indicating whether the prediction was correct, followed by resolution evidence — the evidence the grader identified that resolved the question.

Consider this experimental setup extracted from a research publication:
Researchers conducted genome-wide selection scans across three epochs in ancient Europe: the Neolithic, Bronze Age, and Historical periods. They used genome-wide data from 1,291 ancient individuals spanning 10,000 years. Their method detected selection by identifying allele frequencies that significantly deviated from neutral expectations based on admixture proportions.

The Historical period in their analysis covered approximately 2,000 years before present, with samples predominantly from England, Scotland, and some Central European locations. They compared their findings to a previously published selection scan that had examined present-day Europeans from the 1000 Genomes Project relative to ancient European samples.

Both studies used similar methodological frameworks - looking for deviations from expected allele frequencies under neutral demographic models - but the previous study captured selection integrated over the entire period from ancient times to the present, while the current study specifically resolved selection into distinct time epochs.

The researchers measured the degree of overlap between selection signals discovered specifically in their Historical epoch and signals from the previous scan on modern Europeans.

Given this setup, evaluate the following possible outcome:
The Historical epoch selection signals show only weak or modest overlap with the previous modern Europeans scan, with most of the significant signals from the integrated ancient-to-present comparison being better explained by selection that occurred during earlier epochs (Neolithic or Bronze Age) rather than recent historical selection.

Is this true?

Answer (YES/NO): NO